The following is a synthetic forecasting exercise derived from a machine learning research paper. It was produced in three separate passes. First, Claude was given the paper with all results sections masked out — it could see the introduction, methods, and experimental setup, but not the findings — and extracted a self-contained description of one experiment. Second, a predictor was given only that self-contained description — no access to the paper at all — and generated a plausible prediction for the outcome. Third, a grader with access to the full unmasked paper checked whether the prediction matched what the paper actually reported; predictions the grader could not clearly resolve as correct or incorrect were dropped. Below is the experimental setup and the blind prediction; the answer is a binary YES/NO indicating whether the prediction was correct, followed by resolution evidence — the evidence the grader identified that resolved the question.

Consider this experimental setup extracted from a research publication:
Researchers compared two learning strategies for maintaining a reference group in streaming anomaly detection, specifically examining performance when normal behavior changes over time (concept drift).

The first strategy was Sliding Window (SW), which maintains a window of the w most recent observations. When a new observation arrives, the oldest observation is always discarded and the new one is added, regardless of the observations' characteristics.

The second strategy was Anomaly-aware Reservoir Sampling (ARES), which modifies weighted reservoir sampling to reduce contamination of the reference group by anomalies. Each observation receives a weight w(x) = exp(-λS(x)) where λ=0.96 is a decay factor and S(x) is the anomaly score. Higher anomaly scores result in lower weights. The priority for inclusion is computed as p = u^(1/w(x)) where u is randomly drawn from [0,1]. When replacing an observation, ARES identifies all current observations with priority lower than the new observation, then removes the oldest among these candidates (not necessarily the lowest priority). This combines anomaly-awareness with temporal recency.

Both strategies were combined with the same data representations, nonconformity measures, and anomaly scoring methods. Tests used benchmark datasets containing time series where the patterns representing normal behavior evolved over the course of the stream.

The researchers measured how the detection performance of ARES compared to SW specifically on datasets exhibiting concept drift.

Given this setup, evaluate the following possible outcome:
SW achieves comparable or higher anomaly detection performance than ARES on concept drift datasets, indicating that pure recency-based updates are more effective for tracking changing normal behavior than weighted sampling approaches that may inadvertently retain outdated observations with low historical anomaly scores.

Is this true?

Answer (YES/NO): YES